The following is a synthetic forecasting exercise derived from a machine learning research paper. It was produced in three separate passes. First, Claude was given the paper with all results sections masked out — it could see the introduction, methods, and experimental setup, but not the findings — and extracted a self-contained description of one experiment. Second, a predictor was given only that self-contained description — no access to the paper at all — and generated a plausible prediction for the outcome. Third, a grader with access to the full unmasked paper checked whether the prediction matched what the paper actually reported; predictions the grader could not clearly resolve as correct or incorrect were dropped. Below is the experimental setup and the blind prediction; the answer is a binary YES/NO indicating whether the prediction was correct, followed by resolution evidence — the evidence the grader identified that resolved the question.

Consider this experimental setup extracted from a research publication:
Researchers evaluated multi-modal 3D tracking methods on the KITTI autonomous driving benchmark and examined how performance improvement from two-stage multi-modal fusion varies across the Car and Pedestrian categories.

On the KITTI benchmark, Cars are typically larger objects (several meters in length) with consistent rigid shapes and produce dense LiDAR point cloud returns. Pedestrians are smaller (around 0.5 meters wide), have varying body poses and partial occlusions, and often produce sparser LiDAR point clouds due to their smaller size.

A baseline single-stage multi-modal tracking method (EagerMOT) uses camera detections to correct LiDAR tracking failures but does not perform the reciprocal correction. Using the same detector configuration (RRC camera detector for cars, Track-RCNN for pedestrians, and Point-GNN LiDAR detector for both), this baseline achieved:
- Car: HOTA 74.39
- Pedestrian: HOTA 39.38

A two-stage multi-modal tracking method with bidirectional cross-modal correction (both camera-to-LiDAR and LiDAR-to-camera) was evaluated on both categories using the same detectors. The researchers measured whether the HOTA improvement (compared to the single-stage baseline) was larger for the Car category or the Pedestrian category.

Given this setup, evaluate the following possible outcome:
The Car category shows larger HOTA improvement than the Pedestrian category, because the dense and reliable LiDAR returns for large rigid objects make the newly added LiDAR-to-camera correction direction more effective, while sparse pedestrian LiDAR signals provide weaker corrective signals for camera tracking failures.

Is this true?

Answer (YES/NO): NO